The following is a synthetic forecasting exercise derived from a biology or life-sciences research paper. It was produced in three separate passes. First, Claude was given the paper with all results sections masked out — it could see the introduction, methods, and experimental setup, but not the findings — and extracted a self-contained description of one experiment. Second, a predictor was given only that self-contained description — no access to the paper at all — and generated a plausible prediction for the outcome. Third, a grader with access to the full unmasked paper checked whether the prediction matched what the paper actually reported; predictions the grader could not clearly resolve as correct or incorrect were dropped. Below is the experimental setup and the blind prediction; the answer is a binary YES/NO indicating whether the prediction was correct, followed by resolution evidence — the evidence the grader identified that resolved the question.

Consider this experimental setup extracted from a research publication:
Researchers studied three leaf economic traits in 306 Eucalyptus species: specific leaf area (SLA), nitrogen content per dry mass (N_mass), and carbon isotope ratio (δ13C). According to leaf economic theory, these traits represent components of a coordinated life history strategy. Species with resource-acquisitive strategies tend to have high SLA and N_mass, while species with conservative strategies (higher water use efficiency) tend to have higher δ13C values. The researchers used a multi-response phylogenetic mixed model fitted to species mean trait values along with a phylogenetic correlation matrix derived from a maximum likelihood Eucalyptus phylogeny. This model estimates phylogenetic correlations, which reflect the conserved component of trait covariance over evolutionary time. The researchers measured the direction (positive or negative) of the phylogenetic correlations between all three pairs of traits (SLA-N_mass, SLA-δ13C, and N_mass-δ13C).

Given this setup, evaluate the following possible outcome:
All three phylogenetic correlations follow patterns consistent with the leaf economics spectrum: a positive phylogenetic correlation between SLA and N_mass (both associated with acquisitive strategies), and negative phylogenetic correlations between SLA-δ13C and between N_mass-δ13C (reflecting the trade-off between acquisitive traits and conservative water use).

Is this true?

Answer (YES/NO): YES